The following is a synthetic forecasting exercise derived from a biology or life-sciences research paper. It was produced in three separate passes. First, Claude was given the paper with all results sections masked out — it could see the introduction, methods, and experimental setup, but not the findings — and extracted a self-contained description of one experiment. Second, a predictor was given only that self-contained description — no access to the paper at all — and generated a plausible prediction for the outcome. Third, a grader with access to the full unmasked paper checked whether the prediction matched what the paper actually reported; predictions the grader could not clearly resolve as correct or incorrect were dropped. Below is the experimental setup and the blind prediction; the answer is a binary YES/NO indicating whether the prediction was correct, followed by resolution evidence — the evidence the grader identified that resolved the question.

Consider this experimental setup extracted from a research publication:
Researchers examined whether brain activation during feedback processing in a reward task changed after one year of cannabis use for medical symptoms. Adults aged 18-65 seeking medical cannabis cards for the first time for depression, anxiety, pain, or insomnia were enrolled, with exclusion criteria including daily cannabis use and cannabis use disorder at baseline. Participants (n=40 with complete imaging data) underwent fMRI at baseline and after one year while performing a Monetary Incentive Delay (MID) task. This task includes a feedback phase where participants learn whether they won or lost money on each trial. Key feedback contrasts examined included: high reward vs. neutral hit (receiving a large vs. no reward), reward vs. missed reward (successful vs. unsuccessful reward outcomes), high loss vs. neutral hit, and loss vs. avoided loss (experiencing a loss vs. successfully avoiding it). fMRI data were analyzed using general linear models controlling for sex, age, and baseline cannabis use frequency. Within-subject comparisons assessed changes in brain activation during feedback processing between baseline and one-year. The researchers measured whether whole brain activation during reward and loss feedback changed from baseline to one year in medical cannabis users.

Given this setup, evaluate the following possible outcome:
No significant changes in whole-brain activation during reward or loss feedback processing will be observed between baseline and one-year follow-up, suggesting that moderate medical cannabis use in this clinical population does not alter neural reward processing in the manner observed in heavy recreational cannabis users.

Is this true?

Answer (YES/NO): YES